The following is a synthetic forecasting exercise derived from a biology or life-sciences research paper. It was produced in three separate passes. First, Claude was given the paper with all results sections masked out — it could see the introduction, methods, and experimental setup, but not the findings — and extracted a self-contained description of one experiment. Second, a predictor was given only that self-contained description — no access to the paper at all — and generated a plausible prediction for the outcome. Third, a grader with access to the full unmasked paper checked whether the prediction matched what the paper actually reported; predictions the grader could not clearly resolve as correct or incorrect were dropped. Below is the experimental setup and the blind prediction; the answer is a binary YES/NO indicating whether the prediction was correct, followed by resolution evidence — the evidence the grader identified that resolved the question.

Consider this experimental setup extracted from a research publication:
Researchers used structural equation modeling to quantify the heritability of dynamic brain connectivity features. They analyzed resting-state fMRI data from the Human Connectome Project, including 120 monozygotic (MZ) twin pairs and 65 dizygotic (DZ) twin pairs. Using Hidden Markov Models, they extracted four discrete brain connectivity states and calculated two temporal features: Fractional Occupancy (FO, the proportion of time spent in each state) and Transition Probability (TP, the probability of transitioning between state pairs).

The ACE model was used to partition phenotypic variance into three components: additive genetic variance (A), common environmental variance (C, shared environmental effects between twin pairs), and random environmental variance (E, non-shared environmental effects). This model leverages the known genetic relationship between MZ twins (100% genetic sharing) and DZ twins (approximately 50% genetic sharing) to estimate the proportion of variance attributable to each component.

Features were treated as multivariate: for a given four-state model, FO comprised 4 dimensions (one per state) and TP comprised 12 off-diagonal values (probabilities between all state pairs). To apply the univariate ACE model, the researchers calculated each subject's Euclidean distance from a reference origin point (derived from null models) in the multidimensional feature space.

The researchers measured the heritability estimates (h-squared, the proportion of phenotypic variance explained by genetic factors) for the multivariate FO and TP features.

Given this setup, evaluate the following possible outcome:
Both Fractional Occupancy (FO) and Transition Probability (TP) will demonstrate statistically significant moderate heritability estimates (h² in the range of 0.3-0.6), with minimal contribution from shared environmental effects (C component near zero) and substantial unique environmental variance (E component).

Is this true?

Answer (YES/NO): YES